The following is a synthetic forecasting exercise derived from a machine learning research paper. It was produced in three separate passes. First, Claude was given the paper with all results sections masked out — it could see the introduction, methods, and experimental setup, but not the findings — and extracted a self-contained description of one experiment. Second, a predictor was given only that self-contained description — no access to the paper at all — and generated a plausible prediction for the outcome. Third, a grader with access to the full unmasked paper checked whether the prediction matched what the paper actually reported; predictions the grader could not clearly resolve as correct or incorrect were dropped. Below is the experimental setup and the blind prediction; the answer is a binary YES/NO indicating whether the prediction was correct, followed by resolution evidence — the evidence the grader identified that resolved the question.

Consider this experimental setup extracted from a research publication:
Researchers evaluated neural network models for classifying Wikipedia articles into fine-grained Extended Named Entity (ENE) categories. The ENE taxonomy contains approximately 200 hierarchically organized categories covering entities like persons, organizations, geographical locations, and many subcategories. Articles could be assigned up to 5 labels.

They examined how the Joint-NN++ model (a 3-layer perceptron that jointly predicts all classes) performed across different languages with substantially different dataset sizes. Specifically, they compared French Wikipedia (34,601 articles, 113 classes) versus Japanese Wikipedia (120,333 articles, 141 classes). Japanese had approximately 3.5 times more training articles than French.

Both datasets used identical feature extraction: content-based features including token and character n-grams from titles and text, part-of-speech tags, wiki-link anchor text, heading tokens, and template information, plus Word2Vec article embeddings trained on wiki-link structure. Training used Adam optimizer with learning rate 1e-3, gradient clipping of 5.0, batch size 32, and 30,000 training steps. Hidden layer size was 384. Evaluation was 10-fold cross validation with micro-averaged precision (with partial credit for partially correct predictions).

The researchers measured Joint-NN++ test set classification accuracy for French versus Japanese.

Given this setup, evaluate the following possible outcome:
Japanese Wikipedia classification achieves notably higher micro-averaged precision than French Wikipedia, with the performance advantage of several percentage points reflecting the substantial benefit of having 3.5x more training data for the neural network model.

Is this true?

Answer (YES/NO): NO